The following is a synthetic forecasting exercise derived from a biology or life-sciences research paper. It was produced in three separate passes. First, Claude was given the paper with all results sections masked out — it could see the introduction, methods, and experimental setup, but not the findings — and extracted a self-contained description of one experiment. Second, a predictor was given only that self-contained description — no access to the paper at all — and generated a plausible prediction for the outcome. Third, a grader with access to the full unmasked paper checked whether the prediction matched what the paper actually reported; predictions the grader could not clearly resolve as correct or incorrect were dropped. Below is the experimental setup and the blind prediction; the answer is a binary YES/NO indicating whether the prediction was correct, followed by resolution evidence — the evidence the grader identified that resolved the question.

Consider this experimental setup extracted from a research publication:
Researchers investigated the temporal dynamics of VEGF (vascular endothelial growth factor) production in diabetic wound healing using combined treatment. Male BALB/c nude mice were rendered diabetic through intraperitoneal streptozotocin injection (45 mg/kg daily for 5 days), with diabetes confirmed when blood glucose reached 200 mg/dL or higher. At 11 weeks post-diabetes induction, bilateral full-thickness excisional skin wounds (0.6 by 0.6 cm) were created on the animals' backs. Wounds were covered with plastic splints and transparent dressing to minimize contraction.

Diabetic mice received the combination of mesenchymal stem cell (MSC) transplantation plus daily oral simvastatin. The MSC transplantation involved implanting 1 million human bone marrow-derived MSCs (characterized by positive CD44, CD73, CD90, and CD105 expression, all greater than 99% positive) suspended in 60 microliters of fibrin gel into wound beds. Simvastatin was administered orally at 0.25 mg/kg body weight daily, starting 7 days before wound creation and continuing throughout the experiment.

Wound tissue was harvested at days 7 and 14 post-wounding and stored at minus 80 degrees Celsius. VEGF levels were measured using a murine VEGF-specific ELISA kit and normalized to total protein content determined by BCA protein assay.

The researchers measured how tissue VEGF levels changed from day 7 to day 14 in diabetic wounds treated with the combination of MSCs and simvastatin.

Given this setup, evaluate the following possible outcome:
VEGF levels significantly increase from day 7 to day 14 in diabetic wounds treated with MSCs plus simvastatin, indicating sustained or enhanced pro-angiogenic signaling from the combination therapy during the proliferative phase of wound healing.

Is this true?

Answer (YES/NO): NO